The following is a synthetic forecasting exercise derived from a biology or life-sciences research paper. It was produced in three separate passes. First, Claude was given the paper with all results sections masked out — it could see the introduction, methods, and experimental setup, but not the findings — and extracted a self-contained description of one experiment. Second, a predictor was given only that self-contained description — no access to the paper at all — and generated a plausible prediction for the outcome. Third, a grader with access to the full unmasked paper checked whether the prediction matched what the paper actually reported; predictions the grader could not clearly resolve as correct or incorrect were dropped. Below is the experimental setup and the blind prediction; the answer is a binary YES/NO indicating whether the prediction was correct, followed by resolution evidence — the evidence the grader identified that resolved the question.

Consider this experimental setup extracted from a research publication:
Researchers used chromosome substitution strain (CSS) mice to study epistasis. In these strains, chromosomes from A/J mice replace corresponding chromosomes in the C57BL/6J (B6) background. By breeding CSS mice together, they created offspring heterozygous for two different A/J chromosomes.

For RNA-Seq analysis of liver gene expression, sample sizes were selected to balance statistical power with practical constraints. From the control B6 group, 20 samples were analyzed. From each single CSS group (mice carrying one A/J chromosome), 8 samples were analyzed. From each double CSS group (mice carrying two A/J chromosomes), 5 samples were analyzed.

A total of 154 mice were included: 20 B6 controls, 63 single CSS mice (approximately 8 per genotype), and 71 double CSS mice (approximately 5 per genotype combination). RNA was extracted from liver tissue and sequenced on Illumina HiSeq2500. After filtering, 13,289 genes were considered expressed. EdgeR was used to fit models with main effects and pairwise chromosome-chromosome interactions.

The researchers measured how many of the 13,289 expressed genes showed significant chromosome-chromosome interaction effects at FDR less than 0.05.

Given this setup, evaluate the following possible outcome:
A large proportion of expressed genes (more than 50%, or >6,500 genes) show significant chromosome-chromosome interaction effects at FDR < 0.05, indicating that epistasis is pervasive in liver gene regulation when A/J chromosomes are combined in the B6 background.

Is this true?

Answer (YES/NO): NO